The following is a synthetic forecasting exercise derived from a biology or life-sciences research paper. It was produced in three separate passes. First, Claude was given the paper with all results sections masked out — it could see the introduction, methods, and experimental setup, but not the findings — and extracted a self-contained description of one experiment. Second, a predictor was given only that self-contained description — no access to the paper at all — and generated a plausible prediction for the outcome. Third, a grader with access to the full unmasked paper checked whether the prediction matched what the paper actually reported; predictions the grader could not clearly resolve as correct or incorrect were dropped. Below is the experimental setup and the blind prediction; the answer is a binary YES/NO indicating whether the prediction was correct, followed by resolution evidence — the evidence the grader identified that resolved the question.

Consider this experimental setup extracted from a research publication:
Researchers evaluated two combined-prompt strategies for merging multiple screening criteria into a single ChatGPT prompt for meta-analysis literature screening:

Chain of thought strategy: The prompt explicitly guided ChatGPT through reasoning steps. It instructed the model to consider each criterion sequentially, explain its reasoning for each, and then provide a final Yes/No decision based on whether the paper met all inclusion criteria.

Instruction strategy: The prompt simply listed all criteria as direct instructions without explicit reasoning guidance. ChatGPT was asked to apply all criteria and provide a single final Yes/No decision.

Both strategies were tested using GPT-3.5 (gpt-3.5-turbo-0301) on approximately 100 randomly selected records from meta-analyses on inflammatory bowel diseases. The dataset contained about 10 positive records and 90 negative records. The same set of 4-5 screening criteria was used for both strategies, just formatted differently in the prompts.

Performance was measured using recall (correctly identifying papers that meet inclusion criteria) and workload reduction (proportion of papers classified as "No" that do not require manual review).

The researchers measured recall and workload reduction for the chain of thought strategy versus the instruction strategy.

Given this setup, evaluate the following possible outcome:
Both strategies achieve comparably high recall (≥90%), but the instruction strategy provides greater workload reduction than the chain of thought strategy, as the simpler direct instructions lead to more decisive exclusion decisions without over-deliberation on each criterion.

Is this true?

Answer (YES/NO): NO